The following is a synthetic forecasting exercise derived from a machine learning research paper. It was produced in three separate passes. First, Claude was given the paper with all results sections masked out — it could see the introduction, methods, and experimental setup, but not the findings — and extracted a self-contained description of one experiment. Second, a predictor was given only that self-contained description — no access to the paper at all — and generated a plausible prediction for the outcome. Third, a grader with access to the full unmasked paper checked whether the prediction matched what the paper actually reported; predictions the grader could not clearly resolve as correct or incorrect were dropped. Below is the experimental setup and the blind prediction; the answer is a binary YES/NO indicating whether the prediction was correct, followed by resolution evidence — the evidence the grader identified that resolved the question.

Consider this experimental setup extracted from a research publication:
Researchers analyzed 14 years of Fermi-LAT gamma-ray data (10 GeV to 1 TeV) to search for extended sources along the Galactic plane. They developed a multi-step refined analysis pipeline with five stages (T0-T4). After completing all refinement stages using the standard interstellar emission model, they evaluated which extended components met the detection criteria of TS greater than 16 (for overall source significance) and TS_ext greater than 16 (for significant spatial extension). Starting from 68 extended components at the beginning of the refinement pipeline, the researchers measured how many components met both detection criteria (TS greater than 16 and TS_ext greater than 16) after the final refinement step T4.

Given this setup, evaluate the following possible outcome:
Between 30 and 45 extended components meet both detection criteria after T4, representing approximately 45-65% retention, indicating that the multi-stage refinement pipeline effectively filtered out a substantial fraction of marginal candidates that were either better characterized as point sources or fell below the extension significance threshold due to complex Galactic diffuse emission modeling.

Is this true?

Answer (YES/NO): NO